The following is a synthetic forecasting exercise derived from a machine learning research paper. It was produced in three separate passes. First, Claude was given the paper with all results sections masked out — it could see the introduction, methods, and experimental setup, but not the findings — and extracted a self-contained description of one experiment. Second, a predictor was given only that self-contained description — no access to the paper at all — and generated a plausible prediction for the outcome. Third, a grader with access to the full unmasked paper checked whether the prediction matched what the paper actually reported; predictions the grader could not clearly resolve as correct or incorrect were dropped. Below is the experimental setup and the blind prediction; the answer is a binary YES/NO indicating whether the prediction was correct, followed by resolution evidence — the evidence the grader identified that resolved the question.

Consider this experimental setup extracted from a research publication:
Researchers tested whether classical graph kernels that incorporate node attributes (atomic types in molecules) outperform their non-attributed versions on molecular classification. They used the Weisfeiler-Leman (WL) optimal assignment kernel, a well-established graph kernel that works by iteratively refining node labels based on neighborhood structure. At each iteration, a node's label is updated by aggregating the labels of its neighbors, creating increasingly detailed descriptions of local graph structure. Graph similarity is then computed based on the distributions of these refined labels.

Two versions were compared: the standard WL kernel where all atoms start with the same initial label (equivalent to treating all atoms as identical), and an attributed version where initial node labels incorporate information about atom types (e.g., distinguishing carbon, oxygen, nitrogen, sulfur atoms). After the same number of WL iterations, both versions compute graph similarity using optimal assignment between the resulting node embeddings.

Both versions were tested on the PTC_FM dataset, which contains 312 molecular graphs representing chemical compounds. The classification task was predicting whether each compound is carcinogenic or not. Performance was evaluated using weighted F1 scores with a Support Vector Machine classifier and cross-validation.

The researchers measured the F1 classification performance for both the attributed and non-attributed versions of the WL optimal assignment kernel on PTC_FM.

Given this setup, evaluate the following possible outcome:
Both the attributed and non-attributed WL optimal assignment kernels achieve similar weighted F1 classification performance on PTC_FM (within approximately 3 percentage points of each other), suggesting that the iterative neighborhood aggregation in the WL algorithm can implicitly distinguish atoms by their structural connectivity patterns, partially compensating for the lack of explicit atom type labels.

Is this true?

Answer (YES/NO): NO